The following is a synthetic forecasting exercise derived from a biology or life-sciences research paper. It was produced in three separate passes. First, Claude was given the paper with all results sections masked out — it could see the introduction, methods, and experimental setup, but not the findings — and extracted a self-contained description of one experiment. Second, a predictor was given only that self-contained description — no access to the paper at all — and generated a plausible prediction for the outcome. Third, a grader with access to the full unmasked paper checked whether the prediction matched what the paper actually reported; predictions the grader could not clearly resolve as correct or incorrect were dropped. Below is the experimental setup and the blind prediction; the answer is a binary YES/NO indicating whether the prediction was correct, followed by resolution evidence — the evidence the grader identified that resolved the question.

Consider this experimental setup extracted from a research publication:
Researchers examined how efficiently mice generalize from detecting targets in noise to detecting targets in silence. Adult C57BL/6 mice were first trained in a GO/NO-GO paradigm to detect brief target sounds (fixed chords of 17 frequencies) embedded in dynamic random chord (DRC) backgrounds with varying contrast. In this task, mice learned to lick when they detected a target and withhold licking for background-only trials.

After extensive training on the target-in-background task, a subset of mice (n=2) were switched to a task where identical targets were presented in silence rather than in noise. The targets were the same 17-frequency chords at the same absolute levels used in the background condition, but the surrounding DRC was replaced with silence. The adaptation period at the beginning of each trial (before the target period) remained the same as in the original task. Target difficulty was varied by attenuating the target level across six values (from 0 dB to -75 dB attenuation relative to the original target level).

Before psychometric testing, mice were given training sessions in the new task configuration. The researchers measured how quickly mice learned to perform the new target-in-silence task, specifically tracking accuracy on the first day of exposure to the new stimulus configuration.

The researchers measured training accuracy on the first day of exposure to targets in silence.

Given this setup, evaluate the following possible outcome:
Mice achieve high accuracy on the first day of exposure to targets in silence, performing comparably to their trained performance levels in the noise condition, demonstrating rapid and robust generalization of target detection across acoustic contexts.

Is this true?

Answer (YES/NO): YES